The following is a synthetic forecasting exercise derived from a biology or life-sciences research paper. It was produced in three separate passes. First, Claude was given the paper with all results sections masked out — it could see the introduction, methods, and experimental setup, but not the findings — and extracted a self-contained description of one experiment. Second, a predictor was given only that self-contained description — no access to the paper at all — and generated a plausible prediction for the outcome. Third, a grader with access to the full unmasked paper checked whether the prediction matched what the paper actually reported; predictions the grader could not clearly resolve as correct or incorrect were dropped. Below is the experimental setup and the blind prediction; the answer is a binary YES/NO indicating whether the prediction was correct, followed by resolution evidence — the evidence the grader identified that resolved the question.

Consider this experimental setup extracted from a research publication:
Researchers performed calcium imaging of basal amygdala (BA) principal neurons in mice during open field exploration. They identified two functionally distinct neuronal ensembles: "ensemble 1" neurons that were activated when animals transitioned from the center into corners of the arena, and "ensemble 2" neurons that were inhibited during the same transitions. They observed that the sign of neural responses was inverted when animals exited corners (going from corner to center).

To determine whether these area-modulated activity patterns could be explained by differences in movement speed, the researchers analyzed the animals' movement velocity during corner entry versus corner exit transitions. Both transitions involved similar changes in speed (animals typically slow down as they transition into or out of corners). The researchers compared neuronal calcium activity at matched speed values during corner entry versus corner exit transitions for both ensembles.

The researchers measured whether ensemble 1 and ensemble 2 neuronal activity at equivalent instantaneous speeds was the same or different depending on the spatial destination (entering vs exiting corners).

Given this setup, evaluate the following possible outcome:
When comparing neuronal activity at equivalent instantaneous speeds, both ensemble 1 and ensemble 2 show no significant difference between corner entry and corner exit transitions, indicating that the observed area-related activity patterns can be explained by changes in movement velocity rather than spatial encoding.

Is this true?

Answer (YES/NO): NO